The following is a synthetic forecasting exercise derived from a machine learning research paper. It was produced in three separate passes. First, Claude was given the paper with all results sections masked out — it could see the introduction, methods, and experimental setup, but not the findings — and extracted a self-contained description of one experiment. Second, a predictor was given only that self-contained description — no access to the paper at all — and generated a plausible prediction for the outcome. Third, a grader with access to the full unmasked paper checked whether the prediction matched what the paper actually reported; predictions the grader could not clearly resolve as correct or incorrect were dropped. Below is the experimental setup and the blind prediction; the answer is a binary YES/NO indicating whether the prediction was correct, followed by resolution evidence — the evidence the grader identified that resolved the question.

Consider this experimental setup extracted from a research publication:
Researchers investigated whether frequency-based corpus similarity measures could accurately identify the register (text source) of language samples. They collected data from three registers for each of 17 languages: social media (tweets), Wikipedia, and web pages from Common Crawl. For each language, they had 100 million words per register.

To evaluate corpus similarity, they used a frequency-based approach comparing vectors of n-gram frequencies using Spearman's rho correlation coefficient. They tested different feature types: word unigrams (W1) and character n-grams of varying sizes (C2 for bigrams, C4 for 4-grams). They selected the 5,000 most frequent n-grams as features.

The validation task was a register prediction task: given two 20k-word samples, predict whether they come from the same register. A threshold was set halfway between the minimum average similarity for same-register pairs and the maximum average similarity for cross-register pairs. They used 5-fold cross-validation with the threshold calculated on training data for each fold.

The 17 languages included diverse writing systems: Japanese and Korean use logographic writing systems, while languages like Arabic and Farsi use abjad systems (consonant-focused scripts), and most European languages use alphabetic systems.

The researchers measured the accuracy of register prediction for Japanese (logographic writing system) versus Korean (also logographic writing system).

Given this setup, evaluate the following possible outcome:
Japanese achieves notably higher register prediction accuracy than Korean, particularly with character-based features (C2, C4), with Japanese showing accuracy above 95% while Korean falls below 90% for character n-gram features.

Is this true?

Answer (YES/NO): NO